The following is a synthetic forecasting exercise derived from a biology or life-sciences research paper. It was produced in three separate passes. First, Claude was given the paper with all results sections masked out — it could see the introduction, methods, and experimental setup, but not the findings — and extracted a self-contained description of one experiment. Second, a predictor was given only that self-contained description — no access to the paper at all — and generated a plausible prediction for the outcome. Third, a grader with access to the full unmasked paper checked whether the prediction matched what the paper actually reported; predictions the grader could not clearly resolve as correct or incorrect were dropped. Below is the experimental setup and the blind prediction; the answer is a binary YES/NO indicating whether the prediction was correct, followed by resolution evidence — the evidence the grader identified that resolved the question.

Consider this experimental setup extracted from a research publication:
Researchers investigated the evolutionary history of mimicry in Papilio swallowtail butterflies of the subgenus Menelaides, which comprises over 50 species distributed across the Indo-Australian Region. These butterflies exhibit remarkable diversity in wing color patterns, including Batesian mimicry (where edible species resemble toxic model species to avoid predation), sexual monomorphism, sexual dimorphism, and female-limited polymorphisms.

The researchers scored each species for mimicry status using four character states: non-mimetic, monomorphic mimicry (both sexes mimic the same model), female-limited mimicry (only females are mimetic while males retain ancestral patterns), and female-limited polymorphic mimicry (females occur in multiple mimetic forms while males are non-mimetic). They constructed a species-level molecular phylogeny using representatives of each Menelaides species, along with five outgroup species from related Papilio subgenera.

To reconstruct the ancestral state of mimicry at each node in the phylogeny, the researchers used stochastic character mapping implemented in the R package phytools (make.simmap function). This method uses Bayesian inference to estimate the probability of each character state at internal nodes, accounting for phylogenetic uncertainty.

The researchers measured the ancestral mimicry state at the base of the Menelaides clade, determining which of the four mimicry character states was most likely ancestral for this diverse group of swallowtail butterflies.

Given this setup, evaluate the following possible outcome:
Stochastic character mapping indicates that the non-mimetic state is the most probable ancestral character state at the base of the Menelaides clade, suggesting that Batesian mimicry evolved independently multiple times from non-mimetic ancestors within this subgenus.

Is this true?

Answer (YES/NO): YES